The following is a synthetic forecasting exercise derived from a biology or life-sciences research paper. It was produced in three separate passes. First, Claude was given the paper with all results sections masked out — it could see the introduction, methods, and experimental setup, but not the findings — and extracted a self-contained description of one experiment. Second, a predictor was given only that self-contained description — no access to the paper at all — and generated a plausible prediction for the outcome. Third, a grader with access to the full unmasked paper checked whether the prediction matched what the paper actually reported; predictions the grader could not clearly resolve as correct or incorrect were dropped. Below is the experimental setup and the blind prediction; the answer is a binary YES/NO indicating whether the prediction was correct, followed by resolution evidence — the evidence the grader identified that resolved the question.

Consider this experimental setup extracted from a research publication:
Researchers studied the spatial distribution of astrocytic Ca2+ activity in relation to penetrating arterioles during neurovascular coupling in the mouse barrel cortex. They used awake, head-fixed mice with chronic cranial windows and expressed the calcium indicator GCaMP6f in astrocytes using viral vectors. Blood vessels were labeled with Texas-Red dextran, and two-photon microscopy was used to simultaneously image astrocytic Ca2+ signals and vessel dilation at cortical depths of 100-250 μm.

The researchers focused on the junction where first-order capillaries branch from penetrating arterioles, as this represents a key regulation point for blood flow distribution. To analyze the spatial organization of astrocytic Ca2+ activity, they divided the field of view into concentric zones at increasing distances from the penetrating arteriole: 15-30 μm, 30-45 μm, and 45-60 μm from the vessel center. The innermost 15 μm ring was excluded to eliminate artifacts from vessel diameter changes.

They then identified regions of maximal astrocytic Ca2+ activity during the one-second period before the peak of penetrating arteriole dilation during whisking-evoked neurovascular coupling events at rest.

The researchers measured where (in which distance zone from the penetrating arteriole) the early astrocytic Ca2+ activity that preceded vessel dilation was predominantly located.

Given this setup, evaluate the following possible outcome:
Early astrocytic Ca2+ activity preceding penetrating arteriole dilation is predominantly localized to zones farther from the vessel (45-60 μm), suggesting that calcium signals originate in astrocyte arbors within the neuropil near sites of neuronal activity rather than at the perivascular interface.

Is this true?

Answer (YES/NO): NO